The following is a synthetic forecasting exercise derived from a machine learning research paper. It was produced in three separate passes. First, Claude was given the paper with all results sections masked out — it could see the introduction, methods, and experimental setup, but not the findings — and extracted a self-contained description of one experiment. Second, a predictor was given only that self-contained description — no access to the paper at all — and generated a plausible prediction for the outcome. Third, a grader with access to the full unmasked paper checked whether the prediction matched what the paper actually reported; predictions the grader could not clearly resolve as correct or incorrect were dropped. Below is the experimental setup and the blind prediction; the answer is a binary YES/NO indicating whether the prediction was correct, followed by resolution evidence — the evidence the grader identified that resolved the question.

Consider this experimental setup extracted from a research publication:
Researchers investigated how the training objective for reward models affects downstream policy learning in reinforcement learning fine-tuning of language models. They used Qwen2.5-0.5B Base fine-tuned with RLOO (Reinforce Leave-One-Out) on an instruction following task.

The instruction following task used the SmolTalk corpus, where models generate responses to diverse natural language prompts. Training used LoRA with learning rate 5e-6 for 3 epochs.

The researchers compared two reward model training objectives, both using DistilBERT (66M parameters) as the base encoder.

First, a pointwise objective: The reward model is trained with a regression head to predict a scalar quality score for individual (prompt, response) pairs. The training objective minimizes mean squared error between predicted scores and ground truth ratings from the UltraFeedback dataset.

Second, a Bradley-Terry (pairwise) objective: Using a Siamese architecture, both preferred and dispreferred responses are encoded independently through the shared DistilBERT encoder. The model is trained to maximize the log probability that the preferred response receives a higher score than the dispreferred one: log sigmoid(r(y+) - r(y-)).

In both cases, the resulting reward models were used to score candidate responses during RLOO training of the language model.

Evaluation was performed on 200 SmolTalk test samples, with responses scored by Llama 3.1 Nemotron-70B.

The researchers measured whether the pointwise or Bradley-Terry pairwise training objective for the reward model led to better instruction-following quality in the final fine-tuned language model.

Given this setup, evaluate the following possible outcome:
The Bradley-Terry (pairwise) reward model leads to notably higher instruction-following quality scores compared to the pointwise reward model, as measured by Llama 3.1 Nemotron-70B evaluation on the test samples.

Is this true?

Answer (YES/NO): NO